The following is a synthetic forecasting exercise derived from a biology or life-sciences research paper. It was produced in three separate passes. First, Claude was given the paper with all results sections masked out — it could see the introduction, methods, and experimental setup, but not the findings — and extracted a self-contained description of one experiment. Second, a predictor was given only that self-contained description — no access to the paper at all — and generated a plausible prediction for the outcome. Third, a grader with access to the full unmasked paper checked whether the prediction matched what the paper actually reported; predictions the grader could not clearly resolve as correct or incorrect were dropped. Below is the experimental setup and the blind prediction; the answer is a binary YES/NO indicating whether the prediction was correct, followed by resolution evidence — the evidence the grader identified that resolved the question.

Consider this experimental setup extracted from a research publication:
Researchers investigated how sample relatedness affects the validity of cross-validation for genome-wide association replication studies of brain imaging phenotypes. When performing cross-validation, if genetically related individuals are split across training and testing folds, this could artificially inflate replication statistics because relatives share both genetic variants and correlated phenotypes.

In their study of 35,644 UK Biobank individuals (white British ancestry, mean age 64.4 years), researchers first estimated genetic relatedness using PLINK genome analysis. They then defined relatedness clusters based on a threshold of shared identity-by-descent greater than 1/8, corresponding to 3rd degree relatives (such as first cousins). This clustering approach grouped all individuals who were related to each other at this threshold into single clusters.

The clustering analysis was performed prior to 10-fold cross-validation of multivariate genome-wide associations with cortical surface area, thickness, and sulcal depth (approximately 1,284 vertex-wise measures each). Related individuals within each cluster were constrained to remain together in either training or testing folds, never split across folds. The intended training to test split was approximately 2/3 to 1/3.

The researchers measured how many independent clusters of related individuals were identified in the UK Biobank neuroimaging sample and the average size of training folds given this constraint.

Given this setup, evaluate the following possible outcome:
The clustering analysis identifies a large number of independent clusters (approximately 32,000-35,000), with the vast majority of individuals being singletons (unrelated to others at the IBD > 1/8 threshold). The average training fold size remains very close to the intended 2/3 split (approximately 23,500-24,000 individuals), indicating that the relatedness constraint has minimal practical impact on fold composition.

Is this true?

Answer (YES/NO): NO